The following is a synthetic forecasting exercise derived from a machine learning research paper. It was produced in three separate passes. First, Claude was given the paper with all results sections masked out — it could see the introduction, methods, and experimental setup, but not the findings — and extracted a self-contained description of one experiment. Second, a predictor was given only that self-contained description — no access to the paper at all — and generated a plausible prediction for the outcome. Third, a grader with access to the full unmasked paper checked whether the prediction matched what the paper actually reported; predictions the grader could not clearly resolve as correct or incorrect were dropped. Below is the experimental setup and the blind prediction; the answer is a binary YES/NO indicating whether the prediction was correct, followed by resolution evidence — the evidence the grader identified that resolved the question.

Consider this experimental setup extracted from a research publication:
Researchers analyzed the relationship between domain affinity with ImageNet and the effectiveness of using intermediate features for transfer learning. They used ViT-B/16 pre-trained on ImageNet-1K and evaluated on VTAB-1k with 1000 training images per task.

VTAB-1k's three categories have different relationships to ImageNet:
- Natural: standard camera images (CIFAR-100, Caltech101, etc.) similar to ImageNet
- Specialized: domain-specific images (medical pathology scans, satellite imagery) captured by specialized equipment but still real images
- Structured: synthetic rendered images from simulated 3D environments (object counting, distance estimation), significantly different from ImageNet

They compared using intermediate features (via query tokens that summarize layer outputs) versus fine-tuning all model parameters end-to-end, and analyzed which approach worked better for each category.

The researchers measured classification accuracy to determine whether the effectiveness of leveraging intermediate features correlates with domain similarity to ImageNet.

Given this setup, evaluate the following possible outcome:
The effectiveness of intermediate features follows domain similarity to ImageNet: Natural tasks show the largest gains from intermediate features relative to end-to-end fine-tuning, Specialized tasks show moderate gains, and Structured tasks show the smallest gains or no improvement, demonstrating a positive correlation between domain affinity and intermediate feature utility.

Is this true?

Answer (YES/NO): YES